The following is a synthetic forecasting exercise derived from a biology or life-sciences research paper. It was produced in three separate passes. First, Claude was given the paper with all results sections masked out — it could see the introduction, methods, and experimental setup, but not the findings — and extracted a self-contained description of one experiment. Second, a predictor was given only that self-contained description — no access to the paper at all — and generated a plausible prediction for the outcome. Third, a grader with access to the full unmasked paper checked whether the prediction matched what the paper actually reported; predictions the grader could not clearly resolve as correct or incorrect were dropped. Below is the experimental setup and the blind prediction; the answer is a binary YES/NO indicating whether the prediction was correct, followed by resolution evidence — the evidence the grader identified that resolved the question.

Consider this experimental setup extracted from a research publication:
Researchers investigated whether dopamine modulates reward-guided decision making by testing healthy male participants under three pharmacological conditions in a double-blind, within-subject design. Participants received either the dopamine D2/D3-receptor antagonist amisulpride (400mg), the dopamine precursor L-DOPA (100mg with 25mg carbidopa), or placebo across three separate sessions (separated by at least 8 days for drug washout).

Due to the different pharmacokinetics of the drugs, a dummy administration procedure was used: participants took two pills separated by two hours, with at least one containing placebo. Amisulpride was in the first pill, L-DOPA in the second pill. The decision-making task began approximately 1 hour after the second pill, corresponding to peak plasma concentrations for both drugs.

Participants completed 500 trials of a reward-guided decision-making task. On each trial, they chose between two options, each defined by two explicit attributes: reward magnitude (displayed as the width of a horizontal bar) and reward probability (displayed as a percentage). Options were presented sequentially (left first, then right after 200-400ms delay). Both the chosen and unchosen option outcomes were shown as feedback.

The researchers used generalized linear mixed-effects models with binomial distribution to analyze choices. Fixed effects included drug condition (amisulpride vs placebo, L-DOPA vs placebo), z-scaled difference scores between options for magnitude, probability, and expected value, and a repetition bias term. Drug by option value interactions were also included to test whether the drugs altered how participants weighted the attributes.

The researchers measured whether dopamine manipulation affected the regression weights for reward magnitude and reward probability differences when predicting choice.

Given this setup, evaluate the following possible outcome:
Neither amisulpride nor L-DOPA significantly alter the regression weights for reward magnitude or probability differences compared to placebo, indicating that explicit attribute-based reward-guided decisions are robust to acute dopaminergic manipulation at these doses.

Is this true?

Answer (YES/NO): NO